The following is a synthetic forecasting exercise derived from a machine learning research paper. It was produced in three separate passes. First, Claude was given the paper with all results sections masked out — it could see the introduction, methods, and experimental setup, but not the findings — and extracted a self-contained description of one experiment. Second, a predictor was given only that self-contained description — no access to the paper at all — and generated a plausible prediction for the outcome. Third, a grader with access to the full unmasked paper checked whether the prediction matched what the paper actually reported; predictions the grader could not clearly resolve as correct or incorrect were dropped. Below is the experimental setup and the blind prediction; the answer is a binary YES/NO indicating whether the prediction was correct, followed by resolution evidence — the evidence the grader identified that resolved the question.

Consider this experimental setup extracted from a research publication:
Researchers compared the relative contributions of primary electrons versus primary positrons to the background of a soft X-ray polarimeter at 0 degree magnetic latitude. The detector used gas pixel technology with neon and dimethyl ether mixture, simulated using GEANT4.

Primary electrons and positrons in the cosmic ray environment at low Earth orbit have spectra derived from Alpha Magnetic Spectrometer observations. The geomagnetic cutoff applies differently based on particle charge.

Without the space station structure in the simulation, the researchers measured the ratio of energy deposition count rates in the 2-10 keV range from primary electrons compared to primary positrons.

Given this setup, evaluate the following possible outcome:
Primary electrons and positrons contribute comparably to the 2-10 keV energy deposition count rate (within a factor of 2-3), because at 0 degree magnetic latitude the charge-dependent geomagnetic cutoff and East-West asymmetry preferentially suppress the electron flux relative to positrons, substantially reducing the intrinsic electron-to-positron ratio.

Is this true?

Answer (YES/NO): NO